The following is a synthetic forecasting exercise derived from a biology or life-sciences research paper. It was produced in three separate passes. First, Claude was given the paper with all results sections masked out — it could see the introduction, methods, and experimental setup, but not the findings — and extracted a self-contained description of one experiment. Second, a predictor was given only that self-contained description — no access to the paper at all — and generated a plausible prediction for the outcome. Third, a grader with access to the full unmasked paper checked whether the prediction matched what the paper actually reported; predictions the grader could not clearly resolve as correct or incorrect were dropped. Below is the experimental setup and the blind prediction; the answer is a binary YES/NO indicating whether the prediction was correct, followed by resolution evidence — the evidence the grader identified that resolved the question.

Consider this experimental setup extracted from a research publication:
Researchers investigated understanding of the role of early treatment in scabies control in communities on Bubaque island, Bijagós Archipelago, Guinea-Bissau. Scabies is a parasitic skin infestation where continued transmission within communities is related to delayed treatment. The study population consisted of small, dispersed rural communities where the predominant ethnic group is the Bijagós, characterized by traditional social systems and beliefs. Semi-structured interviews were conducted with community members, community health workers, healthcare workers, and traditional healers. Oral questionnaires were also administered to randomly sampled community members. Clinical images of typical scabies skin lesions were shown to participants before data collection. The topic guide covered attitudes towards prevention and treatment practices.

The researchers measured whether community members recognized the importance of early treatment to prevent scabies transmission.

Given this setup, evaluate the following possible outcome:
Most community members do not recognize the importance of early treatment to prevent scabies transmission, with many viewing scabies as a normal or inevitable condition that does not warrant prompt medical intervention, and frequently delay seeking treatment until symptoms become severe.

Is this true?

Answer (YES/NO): NO